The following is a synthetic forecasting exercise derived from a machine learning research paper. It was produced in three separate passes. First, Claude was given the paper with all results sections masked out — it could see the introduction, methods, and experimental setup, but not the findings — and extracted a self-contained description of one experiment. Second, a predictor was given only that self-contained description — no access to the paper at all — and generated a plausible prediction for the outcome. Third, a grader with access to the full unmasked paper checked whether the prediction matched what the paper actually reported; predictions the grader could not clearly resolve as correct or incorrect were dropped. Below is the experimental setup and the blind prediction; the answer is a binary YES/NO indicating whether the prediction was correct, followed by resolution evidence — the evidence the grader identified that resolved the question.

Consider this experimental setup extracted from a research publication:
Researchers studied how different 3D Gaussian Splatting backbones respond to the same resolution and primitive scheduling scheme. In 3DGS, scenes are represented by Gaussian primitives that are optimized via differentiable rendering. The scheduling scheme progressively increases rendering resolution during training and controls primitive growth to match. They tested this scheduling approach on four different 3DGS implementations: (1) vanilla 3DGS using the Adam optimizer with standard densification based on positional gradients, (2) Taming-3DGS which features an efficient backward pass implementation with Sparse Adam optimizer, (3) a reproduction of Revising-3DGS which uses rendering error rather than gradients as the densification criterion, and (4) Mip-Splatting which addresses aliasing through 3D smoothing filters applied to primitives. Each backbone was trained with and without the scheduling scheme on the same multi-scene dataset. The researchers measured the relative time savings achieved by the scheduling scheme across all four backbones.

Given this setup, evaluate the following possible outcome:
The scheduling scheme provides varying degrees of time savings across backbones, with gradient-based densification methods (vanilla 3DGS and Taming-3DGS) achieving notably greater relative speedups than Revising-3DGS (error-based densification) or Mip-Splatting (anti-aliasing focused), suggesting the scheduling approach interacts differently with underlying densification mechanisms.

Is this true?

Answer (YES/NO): NO